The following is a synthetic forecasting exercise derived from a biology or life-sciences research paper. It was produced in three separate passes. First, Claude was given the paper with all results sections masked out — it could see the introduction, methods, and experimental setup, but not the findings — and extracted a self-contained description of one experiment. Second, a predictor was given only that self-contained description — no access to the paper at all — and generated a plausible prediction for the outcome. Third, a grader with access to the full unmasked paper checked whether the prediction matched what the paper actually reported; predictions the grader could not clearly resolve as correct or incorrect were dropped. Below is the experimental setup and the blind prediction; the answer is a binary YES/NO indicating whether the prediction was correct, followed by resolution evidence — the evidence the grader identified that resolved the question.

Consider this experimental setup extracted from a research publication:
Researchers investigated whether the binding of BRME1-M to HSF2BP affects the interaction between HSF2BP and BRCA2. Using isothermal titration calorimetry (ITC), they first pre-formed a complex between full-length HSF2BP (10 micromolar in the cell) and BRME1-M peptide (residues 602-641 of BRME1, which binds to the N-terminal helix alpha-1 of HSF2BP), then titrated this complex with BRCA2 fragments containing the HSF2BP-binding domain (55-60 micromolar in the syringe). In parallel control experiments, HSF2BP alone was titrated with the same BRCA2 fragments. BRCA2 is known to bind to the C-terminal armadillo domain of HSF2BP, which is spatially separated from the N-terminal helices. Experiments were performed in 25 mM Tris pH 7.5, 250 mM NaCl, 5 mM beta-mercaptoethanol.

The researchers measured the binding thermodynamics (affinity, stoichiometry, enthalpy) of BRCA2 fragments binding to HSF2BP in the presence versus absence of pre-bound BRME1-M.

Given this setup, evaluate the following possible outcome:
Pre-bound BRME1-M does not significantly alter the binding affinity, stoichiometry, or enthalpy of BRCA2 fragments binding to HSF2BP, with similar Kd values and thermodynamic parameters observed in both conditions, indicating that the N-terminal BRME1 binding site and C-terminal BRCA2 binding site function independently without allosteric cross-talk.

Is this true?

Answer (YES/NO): YES